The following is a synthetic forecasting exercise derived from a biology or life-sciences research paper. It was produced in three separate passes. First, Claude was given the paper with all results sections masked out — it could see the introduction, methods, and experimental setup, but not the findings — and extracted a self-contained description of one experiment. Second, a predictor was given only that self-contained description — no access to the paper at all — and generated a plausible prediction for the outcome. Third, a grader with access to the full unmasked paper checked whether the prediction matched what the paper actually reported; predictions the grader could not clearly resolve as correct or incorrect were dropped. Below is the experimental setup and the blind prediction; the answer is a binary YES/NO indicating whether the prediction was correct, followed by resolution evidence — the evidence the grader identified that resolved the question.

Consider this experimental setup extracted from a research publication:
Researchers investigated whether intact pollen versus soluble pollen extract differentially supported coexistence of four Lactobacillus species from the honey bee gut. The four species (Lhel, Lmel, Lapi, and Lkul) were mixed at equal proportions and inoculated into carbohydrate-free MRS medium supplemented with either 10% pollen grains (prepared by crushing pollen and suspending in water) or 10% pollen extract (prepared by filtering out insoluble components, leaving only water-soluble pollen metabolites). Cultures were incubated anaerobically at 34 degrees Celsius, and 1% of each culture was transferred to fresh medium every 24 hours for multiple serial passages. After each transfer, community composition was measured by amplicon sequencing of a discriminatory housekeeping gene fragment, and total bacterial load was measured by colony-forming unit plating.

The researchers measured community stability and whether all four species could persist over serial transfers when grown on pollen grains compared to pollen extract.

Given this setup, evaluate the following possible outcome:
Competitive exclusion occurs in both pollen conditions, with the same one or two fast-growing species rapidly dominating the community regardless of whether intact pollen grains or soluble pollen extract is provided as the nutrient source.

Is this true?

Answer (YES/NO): NO